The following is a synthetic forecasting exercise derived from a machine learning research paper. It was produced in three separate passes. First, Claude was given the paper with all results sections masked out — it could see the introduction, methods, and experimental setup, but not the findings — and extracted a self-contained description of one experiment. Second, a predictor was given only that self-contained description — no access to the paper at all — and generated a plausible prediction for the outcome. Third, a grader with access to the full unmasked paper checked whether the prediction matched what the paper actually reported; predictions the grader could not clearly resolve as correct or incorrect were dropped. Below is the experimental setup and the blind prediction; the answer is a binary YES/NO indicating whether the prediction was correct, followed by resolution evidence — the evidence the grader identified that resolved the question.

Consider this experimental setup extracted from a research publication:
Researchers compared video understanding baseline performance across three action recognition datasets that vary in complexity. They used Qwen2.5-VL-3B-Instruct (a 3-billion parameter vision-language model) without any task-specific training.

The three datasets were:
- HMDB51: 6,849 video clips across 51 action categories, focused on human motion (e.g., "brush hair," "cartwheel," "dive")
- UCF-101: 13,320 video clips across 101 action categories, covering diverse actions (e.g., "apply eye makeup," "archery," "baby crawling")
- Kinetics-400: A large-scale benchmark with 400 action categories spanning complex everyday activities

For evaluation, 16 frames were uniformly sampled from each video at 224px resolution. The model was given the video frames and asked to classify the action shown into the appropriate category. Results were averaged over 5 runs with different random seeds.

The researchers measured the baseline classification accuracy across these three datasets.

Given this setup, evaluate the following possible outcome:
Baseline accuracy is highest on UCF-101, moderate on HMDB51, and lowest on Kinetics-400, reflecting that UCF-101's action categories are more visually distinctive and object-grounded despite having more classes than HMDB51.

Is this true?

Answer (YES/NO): NO